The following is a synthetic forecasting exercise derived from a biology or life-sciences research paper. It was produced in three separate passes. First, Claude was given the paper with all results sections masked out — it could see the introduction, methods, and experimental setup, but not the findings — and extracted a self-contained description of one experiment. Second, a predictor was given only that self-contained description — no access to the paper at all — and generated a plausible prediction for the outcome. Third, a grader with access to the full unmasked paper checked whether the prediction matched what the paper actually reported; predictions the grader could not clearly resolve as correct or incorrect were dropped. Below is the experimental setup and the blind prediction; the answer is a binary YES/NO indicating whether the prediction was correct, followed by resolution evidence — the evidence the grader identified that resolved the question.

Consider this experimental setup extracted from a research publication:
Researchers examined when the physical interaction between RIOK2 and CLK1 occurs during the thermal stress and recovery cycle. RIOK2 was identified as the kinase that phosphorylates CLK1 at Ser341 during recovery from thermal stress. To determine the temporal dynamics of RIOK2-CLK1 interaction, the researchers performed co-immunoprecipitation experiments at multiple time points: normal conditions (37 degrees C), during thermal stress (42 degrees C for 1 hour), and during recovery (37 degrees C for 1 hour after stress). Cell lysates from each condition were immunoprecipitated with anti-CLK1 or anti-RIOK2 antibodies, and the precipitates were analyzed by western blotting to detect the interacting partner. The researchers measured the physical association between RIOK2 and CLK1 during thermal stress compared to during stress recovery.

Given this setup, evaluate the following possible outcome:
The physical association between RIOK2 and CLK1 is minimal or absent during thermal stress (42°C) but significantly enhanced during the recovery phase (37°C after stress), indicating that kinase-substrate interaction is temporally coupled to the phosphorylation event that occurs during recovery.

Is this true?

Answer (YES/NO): NO